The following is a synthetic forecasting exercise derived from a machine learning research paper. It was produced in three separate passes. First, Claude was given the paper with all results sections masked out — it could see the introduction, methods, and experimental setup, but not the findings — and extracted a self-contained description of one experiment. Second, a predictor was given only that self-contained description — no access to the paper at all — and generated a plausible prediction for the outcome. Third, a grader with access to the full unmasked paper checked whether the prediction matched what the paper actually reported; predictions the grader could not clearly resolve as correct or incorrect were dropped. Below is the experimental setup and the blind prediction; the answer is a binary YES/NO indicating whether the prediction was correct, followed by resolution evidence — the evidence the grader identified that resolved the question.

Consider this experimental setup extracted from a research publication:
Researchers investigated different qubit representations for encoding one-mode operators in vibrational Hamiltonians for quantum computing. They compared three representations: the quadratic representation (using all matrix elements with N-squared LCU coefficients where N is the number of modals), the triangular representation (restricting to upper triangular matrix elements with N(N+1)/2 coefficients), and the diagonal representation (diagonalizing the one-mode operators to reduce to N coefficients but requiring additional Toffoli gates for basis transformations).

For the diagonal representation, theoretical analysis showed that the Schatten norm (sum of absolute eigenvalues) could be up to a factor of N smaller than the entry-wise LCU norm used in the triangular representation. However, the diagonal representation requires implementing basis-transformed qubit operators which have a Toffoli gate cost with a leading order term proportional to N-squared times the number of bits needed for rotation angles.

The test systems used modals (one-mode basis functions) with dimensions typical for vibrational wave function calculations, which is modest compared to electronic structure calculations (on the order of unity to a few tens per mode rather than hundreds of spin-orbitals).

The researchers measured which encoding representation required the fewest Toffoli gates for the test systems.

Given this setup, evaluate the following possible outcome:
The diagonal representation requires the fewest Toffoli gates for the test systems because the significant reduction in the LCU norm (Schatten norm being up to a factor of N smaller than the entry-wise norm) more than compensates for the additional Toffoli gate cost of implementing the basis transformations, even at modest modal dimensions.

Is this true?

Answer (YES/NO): NO